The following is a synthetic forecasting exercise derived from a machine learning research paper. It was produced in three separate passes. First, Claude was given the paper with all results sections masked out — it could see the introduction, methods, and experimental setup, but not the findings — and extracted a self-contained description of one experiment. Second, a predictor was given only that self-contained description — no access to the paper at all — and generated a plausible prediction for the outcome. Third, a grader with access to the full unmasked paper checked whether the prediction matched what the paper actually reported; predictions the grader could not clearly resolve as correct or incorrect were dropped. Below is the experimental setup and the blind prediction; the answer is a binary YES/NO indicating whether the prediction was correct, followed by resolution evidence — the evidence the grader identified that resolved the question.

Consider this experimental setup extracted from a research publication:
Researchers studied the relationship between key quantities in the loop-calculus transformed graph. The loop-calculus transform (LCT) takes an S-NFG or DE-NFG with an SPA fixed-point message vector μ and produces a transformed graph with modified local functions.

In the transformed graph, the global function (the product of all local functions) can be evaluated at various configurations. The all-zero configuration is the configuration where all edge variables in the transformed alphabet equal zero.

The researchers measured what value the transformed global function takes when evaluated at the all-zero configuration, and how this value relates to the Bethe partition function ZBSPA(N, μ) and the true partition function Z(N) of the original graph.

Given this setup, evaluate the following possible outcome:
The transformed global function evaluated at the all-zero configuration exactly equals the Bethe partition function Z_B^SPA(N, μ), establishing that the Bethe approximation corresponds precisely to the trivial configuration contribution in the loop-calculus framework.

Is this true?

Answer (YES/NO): YES